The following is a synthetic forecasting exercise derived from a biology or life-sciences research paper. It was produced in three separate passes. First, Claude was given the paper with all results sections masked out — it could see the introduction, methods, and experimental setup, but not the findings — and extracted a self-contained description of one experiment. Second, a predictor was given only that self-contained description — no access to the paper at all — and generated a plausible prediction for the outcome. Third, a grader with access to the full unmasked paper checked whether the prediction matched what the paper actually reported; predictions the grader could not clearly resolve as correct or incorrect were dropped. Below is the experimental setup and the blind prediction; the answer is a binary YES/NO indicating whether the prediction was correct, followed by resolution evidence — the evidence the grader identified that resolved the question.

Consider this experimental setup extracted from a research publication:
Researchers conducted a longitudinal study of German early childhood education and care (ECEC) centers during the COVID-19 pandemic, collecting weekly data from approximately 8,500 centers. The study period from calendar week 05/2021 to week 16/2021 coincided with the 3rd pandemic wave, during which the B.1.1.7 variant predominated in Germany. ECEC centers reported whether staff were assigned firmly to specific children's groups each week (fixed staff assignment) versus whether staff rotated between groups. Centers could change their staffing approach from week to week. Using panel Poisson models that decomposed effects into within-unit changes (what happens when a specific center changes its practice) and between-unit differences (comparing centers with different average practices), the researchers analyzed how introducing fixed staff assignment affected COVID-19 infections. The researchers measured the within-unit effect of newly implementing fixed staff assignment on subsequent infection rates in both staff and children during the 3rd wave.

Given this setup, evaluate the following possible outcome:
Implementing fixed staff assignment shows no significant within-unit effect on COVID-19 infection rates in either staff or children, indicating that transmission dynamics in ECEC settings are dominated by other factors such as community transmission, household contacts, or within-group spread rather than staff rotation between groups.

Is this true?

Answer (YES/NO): NO